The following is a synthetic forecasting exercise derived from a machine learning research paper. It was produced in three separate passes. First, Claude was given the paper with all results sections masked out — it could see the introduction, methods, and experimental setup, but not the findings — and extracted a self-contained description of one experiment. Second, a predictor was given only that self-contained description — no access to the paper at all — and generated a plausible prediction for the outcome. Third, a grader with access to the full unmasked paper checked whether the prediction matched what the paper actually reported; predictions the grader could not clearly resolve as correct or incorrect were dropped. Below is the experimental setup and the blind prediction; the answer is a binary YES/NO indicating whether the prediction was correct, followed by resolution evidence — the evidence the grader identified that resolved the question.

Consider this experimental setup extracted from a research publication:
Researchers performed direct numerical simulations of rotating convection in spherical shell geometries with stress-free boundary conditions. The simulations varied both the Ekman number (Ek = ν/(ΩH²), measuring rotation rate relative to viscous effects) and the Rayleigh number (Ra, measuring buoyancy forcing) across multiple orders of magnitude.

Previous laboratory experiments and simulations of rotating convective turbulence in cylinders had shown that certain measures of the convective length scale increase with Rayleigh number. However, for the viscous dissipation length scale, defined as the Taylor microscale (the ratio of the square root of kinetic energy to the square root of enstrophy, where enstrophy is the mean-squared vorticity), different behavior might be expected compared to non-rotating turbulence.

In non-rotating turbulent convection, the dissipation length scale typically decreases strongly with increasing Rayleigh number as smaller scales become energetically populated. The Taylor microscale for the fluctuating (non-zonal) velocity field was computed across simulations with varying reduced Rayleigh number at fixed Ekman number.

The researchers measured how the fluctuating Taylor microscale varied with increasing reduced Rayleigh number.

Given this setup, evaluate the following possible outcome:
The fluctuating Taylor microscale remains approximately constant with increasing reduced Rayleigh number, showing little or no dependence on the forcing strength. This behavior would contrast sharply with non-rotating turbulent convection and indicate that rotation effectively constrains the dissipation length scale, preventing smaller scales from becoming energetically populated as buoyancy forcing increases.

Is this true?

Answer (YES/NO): NO